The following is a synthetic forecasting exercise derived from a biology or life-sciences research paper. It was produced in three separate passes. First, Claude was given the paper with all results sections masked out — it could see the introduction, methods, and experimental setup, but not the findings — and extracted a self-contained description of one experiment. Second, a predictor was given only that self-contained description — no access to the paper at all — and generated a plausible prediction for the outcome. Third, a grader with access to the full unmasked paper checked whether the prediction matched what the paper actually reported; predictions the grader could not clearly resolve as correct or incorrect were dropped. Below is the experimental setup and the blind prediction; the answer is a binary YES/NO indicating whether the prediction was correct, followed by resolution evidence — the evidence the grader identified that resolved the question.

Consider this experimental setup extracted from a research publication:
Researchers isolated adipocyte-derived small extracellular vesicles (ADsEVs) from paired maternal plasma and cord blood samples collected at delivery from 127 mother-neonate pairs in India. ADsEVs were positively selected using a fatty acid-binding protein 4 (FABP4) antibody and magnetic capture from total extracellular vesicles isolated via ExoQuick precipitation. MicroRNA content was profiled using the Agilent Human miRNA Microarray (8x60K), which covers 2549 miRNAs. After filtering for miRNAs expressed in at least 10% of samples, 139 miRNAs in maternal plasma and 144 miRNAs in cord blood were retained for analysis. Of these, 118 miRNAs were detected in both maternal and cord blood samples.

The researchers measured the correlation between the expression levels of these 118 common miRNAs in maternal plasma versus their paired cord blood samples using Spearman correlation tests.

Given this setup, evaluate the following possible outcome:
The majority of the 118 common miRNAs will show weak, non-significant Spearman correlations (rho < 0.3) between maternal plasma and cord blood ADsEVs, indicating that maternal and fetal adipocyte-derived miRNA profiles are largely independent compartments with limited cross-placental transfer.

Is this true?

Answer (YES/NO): NO